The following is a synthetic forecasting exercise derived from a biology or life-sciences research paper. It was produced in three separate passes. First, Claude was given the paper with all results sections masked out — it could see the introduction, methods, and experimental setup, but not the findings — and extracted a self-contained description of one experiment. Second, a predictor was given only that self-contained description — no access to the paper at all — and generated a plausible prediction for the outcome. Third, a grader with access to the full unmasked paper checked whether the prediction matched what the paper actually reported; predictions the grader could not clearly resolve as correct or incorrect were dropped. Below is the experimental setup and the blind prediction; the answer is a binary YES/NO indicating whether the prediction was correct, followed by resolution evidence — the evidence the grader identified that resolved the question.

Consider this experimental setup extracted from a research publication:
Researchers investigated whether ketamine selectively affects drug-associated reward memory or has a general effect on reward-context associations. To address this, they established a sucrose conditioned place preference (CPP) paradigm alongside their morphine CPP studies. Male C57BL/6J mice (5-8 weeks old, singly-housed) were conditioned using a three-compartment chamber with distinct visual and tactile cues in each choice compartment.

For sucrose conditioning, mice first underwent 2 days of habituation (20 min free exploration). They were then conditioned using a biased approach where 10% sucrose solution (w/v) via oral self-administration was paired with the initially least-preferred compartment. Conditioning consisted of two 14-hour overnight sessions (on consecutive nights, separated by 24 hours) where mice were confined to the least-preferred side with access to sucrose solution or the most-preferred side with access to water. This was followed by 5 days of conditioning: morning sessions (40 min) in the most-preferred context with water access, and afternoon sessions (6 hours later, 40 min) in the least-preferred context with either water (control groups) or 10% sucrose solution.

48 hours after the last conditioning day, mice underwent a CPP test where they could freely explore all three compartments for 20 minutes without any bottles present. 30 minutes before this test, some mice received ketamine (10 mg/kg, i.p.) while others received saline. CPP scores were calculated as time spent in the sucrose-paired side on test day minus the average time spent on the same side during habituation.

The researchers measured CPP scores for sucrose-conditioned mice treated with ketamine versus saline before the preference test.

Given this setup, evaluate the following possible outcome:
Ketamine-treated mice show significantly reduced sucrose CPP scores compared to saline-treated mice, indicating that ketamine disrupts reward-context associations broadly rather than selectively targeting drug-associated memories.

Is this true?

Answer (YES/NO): YES